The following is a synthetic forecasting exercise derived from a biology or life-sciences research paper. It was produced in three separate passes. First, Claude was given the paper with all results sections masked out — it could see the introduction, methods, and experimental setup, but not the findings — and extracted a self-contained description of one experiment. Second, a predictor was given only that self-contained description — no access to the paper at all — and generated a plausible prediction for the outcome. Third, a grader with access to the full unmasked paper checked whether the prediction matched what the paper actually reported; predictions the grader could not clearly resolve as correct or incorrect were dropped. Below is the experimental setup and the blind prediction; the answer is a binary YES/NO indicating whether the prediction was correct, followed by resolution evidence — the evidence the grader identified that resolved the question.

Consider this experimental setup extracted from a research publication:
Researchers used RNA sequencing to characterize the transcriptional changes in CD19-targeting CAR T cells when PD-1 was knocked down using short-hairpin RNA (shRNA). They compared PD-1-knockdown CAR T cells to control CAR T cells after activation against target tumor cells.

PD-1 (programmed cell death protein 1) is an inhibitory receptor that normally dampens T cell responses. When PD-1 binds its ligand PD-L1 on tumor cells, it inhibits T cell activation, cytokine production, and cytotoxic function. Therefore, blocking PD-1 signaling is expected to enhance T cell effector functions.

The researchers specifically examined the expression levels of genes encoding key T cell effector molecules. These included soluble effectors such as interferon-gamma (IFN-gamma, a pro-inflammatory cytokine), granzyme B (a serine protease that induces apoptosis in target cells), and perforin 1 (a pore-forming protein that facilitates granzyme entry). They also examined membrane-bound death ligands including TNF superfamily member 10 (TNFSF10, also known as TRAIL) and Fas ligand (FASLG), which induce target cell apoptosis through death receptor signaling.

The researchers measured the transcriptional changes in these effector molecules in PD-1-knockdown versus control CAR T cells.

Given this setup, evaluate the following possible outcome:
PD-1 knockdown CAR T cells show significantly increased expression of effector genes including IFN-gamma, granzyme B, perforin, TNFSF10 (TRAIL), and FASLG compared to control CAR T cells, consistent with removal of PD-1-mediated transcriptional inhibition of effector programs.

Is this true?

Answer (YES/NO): NO